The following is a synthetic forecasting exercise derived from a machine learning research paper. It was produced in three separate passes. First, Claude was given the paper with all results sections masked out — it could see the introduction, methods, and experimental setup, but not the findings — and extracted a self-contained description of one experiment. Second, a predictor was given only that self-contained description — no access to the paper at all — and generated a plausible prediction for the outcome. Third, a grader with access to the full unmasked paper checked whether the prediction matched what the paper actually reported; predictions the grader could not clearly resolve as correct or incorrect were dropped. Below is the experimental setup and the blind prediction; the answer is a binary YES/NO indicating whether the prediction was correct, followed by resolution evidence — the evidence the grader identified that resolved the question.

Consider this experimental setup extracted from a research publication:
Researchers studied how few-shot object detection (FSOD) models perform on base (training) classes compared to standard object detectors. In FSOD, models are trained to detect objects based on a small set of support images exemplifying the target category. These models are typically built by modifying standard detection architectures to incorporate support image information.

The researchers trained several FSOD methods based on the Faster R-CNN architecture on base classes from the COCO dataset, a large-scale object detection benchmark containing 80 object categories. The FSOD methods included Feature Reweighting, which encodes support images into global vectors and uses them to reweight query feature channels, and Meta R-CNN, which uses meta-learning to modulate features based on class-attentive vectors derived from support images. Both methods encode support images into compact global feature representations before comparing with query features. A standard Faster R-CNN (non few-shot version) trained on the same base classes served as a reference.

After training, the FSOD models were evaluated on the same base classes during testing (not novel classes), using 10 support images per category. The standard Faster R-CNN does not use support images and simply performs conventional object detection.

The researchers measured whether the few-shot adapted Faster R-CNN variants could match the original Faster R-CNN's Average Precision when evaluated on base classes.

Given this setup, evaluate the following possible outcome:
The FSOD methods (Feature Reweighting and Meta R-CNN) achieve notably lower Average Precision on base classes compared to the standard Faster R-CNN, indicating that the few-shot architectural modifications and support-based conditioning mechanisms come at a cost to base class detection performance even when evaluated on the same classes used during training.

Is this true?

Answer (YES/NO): YES